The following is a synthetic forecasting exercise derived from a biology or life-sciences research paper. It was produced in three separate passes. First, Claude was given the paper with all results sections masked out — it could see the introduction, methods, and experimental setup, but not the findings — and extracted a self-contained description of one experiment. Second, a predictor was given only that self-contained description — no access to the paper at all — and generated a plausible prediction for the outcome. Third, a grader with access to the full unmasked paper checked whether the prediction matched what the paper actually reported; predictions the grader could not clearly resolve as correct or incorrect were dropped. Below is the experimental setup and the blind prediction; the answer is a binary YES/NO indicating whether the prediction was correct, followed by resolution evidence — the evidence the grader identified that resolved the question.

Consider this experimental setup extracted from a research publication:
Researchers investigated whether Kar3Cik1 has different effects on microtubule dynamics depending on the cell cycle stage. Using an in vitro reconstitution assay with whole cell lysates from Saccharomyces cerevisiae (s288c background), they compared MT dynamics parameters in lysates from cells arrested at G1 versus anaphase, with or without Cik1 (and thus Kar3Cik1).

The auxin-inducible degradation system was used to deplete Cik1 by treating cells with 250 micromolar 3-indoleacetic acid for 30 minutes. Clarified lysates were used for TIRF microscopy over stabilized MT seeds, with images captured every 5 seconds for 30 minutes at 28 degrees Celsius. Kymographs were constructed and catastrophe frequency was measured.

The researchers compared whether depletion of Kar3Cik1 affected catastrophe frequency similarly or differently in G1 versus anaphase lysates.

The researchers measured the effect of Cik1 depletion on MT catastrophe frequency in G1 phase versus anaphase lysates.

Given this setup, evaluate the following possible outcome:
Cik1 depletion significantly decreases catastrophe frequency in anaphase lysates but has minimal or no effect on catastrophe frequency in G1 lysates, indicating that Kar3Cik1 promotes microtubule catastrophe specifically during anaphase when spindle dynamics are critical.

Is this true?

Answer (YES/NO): NO